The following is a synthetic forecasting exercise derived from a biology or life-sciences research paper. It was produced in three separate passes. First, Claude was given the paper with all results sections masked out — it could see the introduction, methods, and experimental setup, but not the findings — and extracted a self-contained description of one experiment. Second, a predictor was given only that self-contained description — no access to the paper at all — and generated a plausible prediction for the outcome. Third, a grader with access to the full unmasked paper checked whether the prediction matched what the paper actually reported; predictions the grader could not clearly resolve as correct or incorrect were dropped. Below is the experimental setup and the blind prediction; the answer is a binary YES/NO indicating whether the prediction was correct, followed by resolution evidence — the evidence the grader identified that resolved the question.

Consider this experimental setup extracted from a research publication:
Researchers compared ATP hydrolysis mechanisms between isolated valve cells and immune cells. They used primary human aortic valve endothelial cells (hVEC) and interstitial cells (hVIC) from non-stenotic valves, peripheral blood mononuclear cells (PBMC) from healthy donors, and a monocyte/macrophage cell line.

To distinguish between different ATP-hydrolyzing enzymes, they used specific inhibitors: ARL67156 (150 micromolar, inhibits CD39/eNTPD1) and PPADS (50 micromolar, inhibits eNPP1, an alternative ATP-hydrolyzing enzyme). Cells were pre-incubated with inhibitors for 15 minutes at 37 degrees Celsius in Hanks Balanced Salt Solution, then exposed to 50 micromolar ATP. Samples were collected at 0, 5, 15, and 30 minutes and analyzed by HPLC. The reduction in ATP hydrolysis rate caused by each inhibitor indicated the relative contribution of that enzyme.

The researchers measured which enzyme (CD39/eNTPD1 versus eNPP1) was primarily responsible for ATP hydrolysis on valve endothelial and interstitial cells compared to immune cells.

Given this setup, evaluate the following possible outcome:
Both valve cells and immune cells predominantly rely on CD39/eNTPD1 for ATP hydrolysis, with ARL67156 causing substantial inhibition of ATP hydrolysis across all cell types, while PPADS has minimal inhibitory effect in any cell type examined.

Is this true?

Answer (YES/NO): NO